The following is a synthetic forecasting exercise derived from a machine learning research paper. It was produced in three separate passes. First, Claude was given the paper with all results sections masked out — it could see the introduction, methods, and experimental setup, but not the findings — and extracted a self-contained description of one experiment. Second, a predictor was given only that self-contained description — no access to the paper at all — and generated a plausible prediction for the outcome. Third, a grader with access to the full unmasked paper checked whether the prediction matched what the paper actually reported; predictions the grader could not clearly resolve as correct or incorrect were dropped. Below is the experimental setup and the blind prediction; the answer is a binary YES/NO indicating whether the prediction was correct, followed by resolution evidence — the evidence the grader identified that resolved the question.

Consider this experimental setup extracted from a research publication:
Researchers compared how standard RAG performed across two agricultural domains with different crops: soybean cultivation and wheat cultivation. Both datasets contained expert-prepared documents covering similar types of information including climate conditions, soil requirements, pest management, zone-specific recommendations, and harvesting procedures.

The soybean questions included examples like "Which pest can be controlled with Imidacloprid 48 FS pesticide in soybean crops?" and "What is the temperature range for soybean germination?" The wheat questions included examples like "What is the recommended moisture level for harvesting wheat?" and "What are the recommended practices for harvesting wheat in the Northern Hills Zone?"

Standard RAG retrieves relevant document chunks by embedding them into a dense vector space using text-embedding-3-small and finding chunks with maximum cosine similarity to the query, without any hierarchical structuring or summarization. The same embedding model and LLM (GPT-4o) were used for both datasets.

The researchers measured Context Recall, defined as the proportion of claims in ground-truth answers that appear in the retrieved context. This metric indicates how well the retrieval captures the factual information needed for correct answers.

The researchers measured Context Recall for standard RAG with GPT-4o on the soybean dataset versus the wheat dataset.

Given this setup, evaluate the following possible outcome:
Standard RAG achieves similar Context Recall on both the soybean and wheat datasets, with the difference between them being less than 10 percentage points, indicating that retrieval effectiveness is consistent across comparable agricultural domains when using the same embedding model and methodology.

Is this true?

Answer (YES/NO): YES